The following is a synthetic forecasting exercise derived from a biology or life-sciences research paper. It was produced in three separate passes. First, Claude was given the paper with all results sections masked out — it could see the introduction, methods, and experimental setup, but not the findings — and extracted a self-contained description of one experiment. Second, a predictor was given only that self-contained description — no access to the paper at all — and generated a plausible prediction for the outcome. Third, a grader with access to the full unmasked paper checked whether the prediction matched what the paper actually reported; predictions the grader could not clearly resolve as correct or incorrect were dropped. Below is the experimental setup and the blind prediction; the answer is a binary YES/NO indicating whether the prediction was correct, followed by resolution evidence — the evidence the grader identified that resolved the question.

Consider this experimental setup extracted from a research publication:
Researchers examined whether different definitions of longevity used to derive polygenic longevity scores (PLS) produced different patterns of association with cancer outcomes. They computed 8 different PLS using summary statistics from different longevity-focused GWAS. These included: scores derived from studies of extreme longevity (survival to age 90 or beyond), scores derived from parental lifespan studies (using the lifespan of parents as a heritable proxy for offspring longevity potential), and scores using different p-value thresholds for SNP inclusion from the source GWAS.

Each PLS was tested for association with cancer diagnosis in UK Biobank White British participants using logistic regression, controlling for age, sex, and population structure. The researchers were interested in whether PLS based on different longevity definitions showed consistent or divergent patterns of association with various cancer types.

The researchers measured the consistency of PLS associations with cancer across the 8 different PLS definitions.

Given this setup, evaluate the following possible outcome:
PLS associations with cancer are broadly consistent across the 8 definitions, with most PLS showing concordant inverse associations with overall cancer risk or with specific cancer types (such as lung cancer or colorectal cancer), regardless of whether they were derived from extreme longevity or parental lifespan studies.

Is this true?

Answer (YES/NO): NO